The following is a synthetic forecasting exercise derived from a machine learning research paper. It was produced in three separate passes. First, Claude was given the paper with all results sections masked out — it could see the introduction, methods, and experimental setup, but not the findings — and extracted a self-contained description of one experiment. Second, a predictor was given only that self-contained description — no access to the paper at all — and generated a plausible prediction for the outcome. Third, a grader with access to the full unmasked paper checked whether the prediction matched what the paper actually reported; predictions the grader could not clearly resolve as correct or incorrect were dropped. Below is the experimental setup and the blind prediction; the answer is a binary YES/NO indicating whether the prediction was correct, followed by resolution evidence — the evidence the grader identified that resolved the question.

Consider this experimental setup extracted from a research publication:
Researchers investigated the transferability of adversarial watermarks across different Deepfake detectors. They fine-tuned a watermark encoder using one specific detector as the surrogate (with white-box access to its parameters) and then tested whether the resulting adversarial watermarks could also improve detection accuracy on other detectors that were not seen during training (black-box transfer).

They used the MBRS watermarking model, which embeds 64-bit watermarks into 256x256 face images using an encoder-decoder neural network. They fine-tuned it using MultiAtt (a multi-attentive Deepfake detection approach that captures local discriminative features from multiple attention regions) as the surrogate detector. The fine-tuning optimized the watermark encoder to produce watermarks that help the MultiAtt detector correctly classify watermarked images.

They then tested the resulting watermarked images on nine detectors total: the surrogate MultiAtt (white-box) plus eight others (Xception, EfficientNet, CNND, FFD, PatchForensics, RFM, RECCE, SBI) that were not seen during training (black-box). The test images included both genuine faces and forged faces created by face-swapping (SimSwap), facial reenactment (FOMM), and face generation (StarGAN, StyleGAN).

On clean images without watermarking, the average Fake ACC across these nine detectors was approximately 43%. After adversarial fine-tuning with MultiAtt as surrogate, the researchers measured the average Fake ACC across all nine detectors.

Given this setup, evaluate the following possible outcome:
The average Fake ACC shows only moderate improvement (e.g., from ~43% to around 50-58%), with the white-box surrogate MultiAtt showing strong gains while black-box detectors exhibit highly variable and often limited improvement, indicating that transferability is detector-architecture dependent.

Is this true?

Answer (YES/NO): NO